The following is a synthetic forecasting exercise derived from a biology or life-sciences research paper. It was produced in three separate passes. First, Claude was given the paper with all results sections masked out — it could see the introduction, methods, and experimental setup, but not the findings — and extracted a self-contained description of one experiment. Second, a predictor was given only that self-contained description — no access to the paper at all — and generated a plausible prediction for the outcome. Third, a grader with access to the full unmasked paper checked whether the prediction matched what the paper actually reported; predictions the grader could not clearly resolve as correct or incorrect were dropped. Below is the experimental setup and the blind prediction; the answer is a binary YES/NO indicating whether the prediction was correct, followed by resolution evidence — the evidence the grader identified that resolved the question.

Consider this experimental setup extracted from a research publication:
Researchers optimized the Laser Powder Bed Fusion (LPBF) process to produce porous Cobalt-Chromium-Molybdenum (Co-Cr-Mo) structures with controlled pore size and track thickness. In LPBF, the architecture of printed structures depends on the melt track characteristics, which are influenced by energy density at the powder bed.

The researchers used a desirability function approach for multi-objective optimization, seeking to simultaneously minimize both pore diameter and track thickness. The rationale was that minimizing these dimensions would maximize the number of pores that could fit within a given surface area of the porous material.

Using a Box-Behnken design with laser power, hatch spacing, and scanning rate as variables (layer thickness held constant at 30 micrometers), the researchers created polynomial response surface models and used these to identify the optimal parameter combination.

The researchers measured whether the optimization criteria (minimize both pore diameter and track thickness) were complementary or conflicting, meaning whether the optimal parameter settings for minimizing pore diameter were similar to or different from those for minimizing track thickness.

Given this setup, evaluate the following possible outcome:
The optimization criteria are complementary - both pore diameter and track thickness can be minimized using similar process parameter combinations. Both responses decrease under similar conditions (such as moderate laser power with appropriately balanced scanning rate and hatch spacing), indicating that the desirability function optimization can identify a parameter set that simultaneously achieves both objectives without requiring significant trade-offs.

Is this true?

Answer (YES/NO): NO